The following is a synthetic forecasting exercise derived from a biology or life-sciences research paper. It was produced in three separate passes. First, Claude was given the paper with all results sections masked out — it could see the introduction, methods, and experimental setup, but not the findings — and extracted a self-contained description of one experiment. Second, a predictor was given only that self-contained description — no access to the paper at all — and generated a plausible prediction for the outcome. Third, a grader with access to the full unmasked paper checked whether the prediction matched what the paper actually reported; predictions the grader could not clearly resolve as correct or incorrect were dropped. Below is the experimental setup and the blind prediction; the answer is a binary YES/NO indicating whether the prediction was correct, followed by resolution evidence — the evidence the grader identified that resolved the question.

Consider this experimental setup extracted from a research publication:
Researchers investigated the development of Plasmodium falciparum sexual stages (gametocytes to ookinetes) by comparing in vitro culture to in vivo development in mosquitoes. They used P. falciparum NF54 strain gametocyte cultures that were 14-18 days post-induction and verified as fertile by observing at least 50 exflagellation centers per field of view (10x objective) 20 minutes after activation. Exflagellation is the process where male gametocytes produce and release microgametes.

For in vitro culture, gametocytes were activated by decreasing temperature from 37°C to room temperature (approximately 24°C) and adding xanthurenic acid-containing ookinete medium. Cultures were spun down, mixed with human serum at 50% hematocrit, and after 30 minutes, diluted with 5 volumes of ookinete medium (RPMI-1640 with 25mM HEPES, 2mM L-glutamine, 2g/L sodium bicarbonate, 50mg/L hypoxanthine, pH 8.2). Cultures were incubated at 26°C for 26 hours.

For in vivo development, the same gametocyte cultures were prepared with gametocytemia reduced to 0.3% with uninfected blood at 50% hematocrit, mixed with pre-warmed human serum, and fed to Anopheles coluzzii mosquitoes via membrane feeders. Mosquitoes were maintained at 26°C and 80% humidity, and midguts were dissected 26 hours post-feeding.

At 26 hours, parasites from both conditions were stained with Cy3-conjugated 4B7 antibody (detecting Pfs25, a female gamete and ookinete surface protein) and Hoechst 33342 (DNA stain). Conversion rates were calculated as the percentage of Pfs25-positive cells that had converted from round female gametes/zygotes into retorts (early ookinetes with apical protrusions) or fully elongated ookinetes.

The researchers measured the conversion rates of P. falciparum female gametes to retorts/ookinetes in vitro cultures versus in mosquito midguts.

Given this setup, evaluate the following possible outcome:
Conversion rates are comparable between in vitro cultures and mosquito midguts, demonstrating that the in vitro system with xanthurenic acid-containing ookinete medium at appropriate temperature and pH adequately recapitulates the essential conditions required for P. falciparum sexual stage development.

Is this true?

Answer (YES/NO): NO